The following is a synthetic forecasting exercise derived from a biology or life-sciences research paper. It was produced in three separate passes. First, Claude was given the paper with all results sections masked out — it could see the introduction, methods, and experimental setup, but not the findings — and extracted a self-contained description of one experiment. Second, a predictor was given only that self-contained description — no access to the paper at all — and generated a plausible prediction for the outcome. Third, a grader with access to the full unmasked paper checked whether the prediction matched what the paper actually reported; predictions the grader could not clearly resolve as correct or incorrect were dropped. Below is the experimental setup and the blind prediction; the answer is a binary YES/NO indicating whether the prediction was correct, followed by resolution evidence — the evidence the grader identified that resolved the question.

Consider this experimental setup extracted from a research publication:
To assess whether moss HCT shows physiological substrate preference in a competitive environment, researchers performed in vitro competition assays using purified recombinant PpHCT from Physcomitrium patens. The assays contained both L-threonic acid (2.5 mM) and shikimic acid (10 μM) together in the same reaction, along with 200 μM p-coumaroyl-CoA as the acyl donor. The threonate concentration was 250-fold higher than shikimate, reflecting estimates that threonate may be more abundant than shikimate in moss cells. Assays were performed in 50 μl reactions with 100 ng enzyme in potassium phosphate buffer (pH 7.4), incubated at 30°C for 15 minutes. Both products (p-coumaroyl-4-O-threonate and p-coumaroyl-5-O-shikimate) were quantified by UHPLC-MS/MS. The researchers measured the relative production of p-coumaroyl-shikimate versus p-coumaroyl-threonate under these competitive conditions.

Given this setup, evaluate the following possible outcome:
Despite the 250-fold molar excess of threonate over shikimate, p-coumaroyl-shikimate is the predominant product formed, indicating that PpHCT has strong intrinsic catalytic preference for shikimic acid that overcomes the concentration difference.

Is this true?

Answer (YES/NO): YES